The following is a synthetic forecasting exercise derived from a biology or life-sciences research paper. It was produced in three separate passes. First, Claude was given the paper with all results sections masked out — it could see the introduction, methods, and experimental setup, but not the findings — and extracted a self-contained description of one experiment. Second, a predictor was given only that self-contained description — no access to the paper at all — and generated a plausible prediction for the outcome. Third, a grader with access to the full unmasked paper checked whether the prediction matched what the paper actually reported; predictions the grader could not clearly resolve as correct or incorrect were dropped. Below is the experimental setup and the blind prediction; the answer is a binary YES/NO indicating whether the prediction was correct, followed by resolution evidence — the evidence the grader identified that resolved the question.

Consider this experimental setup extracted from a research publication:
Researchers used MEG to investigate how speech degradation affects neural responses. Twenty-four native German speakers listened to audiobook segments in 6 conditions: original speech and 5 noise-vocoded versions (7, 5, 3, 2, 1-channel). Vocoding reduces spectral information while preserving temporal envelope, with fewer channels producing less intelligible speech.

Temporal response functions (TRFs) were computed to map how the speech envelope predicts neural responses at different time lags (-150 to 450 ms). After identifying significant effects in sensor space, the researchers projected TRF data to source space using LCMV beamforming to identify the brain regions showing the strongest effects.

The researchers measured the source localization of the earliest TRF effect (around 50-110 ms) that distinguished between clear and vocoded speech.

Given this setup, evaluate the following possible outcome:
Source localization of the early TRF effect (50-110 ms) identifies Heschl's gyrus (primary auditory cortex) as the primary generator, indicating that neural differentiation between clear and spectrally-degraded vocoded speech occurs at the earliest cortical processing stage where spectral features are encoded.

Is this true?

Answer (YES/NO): YES